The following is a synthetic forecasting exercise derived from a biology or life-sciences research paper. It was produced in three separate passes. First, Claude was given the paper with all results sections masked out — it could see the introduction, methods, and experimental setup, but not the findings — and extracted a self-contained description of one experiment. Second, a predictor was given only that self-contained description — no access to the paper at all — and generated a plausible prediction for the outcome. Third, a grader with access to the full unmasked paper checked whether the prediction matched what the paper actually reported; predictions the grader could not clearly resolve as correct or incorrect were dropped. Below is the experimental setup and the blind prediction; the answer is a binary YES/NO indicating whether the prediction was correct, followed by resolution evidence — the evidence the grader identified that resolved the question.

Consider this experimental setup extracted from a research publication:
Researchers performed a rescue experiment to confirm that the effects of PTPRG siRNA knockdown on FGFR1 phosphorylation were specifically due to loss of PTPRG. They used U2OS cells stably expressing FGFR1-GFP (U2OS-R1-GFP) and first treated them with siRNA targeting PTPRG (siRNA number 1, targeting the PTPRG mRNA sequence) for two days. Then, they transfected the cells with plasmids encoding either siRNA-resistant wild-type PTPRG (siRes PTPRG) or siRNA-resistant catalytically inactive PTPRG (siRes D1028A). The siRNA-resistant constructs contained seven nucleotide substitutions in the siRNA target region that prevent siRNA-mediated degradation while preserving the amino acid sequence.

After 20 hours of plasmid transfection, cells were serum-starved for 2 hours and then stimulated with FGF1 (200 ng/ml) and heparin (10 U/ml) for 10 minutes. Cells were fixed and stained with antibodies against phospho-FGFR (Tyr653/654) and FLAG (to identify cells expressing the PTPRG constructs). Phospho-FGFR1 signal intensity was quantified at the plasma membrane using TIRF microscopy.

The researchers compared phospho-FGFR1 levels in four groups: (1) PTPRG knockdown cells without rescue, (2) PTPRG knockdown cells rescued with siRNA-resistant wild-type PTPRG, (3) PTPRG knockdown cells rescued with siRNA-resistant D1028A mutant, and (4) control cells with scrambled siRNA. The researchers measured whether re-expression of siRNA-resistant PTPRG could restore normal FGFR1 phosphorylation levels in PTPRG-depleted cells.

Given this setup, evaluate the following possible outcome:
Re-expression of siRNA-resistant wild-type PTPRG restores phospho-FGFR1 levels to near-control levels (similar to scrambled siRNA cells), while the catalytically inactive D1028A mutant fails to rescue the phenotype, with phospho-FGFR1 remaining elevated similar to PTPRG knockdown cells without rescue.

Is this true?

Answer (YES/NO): YES